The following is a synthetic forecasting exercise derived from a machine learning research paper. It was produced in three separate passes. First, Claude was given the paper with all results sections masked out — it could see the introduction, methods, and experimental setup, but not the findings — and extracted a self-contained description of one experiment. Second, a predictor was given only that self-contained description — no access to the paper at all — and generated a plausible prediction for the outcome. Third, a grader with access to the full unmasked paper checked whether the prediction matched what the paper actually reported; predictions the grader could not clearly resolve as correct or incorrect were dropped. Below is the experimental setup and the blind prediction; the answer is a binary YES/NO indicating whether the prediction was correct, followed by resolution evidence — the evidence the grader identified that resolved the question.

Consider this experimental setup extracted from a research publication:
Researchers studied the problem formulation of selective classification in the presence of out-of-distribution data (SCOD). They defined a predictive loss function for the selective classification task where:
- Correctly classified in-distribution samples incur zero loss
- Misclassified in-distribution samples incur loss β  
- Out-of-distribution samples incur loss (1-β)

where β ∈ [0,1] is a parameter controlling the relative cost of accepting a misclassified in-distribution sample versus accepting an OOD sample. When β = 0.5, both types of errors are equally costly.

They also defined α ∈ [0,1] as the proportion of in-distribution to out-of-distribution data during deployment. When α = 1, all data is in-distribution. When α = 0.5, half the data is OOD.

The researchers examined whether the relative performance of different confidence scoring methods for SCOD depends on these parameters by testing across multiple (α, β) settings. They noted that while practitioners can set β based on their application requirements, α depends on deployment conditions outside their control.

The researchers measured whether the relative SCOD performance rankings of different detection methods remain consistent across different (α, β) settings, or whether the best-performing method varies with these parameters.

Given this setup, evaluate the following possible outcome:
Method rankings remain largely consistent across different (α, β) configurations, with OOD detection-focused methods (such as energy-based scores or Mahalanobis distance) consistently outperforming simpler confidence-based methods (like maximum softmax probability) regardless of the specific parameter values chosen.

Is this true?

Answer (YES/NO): NO